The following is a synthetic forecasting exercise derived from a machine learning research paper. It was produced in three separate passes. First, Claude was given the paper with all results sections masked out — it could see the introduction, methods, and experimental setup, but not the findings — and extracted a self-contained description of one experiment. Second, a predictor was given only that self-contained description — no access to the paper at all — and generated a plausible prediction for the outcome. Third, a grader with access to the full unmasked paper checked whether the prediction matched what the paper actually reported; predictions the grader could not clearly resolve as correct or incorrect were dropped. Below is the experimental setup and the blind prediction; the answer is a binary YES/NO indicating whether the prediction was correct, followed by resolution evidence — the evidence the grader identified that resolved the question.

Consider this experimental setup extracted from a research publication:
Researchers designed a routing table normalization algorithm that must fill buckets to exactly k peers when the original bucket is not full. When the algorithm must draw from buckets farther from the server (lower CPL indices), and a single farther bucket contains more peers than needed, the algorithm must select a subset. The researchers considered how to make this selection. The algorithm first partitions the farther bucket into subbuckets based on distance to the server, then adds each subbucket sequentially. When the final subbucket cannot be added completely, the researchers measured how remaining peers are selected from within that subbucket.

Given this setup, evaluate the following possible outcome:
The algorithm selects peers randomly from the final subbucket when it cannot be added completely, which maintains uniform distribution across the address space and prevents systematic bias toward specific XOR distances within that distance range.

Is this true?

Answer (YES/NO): YES